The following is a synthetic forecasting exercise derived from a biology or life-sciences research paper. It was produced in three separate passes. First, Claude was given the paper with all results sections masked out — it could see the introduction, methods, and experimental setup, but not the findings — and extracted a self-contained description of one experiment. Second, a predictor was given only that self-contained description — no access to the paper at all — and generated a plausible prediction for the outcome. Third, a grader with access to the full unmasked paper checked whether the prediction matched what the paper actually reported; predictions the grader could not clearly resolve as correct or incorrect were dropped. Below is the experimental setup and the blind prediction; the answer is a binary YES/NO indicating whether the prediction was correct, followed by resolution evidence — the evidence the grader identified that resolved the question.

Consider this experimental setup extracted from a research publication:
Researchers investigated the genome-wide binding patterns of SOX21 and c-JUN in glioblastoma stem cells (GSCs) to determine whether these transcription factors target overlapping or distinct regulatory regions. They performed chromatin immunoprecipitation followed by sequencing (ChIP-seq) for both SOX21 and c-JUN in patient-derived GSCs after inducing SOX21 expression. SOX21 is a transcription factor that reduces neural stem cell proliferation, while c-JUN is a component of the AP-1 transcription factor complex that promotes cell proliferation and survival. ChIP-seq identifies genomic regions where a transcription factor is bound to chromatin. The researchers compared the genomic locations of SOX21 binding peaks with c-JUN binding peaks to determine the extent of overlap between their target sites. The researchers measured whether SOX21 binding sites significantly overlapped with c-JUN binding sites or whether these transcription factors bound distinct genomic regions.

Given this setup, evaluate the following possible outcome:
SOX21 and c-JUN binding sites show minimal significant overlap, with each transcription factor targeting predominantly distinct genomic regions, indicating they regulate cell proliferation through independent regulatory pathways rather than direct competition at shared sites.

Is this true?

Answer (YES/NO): NO